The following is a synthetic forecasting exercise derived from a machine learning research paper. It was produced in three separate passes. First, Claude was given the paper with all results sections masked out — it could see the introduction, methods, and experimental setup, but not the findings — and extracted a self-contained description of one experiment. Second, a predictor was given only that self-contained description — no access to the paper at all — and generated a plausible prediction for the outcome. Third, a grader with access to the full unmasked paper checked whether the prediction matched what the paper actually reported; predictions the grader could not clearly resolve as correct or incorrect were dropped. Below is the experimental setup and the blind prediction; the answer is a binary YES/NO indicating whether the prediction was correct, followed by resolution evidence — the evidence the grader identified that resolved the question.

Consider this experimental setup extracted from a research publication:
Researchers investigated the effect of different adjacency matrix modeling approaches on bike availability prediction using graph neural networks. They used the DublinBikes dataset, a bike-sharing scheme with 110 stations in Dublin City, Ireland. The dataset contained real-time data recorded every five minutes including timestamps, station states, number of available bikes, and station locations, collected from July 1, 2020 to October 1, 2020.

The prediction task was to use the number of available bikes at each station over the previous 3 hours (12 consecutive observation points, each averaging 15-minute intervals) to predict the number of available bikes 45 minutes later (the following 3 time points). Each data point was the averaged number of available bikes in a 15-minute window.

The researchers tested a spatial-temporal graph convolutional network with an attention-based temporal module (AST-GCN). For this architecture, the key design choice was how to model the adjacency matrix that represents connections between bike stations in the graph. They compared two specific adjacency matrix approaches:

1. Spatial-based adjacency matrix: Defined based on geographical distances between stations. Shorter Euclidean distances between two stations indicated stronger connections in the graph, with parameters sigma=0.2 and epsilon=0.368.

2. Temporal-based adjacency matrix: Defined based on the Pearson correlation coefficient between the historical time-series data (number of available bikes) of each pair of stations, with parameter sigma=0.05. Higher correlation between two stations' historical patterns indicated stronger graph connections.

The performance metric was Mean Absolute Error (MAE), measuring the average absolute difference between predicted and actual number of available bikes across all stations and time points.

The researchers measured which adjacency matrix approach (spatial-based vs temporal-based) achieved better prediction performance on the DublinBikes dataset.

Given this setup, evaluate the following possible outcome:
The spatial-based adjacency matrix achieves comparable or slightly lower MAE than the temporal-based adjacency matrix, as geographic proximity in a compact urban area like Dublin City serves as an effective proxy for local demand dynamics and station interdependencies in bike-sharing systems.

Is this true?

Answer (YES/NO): YES